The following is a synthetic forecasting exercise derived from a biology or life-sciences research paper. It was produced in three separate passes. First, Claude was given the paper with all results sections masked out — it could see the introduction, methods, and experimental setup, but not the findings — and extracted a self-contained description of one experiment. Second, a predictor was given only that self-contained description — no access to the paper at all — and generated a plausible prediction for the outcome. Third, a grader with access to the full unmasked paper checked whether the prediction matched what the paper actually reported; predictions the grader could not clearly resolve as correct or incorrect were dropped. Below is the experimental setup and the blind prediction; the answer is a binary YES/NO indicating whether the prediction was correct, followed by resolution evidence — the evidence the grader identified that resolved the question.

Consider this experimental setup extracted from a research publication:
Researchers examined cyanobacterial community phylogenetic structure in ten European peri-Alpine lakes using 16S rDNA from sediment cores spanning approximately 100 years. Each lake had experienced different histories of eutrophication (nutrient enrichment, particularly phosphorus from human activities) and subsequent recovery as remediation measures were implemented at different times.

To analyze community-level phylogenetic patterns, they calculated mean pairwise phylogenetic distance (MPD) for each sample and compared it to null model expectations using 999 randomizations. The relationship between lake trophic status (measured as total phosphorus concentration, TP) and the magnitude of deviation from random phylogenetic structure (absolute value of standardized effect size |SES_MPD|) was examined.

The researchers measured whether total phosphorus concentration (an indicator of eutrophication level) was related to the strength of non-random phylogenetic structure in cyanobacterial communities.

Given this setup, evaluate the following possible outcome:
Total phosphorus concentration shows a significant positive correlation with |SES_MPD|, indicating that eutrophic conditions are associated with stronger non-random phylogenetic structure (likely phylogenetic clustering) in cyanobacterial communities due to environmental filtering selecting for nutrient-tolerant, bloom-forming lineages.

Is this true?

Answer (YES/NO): NO